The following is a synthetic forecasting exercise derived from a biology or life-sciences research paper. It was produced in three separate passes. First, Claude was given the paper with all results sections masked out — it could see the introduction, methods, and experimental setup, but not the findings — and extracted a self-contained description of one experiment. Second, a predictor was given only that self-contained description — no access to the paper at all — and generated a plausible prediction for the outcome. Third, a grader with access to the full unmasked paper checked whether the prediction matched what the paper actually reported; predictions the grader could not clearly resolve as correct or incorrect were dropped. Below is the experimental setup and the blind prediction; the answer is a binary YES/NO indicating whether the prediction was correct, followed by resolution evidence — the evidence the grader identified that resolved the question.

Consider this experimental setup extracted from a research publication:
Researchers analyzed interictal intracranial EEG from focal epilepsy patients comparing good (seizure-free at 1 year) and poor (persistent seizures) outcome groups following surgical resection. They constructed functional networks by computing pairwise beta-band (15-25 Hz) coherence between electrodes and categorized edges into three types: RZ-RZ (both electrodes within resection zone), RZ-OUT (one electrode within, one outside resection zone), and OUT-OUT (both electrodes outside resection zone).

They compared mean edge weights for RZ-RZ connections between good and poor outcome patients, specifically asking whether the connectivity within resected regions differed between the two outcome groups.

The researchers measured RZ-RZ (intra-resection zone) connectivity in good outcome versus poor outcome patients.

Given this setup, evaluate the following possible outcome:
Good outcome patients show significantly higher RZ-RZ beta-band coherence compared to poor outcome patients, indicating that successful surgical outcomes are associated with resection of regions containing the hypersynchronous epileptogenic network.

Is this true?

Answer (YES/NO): YES